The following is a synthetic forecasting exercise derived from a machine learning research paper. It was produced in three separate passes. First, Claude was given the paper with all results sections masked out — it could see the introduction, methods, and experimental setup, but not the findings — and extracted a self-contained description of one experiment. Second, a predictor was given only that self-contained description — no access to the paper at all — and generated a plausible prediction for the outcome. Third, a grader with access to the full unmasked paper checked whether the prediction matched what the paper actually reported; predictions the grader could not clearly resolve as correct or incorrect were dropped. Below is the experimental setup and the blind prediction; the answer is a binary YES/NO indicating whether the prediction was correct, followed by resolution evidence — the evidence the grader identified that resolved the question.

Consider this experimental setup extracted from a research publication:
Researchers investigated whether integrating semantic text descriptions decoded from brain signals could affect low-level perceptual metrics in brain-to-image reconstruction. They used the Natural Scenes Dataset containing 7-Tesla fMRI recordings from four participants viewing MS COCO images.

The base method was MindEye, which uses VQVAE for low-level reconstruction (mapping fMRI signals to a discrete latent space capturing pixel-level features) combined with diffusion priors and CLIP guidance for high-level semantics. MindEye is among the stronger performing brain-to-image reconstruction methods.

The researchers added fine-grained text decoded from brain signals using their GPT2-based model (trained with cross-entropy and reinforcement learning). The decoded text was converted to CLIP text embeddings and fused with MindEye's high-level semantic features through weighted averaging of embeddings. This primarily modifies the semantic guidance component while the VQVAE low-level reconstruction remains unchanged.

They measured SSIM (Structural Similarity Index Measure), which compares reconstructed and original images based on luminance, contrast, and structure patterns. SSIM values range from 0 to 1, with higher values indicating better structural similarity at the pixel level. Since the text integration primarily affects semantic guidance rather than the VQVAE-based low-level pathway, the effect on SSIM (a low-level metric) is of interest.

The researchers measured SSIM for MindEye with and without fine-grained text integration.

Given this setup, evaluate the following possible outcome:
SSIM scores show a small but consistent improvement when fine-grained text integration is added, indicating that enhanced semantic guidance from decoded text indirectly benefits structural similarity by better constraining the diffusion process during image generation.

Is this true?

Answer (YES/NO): YES